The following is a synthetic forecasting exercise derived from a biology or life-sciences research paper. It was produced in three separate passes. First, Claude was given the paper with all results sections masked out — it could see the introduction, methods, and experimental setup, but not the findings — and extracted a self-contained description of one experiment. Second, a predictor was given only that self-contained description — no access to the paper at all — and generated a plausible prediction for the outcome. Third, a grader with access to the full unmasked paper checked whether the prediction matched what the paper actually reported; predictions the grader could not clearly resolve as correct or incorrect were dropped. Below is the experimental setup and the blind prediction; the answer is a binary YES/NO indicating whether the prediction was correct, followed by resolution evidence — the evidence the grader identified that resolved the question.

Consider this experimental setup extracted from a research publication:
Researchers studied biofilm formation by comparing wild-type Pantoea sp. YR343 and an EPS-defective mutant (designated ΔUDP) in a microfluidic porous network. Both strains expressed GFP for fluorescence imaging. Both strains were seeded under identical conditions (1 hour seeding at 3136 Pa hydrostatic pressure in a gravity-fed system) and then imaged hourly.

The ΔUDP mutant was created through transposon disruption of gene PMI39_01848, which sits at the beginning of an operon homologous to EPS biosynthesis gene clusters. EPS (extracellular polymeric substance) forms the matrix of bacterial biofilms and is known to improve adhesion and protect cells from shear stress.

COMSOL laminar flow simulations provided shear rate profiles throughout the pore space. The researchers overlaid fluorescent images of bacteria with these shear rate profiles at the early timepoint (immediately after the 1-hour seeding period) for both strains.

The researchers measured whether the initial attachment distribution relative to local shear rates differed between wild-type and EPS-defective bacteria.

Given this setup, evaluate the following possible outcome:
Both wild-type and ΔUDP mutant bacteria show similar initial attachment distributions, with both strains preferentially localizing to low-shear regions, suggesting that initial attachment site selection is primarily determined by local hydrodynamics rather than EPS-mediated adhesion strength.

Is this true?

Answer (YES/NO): NO